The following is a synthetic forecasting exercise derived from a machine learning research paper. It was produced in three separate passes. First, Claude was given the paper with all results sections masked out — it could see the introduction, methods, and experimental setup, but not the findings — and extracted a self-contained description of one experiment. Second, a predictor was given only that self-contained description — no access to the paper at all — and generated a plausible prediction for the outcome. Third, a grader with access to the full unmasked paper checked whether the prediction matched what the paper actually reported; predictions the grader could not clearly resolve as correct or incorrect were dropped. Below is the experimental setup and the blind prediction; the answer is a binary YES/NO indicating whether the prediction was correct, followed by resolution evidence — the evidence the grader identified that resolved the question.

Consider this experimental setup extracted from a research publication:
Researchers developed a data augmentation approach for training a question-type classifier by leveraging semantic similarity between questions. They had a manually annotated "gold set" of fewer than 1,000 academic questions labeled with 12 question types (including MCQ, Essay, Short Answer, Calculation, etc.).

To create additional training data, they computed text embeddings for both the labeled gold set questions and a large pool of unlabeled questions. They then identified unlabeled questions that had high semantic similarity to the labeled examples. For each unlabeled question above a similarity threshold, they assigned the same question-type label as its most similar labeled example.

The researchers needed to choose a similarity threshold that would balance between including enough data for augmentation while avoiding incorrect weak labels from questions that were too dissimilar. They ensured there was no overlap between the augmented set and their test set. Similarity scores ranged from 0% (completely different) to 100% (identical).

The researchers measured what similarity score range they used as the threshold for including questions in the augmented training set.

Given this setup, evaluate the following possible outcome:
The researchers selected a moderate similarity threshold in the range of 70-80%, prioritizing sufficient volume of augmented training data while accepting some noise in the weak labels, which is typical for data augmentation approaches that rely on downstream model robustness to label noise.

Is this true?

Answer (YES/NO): NO